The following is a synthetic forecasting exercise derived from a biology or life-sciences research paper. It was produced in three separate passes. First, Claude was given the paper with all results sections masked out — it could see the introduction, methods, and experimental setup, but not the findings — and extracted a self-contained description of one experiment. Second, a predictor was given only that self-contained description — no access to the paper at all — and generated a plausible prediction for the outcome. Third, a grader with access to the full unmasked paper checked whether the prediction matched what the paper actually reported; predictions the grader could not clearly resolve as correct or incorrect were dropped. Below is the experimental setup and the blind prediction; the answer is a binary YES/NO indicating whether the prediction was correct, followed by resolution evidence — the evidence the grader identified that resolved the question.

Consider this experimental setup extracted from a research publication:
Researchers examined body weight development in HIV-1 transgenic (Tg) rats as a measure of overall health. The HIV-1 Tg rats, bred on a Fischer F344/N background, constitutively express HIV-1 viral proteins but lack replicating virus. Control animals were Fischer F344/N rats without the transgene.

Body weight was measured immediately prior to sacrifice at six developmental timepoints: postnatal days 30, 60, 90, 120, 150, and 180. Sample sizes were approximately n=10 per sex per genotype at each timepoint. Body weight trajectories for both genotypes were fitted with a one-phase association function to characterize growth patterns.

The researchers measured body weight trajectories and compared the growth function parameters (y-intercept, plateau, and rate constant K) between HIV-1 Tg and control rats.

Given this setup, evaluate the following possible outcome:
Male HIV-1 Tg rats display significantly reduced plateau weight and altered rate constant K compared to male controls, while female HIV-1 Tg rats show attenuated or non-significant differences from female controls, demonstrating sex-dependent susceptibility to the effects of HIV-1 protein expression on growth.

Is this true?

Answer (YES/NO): NO